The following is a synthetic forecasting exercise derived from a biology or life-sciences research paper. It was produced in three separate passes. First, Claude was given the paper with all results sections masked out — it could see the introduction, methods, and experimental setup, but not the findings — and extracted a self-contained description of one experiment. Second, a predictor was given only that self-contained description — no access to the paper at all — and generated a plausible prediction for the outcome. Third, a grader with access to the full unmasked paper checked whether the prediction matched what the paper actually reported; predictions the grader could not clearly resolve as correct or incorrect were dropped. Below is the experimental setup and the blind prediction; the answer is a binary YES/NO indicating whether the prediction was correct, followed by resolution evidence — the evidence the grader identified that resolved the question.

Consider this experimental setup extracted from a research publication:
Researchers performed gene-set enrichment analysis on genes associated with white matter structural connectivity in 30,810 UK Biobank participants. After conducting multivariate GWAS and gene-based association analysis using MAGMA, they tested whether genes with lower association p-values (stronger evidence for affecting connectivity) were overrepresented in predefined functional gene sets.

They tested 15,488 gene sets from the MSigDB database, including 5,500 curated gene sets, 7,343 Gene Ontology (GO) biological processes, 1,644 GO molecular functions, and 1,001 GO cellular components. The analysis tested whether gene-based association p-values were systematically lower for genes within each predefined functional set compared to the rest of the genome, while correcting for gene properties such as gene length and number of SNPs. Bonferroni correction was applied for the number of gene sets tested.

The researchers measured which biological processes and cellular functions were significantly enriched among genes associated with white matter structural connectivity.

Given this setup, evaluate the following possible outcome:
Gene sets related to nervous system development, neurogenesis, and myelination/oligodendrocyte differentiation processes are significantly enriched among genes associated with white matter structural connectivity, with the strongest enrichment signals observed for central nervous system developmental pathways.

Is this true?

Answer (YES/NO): NO